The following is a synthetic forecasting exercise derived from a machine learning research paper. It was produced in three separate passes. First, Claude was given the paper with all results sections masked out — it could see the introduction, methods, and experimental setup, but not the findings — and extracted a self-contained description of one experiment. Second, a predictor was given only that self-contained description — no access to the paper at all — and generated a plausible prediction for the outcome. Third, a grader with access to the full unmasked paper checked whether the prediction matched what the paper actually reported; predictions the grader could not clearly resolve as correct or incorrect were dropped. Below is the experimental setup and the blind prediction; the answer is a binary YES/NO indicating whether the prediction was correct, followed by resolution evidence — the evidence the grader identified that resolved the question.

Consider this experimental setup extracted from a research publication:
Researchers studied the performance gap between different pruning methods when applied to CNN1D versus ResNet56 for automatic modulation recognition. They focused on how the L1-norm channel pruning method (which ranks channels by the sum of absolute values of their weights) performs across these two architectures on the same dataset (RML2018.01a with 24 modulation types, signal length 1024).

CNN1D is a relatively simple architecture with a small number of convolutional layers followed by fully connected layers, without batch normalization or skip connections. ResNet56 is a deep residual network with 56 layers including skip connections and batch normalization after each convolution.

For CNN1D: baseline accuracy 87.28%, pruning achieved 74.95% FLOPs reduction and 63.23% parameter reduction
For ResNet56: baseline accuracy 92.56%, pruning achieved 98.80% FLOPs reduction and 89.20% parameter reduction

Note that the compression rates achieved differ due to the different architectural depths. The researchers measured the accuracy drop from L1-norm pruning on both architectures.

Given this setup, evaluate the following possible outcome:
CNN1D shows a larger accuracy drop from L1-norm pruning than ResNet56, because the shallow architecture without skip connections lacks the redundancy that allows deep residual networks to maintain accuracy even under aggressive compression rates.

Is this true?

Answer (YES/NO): NO